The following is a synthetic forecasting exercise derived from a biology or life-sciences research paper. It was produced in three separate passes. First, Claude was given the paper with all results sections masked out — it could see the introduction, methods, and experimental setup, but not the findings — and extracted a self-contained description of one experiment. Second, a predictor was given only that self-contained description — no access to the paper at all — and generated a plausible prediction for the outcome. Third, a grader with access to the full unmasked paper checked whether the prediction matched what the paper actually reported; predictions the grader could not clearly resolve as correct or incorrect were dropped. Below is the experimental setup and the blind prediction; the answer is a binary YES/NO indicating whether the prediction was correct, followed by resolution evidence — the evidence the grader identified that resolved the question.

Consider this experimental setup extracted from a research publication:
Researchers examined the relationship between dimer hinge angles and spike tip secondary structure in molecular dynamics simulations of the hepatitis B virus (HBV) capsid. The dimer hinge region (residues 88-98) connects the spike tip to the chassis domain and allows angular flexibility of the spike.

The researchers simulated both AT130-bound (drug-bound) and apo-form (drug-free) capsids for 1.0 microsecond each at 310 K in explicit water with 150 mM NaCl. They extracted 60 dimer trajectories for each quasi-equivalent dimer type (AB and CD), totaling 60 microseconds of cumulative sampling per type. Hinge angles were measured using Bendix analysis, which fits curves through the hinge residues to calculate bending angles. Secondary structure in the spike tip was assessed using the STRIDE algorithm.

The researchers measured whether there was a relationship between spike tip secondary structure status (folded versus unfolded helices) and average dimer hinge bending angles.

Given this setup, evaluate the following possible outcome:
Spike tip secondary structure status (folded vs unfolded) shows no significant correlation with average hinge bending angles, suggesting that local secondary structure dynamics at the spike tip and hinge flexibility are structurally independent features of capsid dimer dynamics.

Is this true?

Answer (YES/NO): NO